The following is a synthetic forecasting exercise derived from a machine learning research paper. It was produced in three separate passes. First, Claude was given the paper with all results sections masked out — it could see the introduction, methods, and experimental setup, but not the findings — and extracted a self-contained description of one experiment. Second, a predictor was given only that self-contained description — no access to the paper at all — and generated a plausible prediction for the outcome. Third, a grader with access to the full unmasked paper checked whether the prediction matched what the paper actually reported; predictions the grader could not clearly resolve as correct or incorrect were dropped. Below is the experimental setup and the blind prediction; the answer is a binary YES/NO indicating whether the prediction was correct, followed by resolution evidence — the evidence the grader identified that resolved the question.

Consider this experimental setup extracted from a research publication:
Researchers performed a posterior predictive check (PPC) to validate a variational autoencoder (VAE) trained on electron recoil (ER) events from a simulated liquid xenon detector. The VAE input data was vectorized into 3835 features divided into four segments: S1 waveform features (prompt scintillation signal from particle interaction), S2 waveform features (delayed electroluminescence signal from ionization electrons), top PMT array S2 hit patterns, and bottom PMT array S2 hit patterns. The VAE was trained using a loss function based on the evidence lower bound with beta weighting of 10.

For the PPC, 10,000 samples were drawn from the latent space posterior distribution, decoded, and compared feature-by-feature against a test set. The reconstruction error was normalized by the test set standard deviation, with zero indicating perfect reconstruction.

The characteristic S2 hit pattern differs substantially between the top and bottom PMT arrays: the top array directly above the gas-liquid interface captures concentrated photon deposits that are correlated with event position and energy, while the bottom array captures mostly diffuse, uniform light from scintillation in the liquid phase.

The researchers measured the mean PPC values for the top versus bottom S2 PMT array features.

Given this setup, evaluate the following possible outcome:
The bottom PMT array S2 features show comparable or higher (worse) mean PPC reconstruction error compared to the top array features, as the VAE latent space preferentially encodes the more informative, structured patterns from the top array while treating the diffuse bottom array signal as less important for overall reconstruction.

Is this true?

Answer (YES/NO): YES